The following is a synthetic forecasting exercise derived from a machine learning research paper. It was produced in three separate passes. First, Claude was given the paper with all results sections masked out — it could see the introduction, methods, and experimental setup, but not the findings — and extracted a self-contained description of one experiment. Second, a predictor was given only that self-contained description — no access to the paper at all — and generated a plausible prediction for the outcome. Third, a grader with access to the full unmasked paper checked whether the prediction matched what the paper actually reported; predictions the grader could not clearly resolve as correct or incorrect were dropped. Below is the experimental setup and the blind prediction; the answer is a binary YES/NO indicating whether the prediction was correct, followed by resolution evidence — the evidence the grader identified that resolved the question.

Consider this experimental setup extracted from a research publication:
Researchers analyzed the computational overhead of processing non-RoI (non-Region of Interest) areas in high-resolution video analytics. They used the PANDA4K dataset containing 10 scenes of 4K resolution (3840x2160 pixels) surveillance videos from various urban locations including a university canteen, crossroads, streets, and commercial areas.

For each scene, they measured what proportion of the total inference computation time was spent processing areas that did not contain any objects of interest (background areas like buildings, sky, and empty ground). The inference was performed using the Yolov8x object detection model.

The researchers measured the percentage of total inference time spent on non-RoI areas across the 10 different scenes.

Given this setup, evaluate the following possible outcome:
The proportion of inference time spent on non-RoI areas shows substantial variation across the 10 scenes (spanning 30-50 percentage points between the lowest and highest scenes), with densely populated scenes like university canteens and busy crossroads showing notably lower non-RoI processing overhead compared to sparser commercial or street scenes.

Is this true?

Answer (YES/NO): NO